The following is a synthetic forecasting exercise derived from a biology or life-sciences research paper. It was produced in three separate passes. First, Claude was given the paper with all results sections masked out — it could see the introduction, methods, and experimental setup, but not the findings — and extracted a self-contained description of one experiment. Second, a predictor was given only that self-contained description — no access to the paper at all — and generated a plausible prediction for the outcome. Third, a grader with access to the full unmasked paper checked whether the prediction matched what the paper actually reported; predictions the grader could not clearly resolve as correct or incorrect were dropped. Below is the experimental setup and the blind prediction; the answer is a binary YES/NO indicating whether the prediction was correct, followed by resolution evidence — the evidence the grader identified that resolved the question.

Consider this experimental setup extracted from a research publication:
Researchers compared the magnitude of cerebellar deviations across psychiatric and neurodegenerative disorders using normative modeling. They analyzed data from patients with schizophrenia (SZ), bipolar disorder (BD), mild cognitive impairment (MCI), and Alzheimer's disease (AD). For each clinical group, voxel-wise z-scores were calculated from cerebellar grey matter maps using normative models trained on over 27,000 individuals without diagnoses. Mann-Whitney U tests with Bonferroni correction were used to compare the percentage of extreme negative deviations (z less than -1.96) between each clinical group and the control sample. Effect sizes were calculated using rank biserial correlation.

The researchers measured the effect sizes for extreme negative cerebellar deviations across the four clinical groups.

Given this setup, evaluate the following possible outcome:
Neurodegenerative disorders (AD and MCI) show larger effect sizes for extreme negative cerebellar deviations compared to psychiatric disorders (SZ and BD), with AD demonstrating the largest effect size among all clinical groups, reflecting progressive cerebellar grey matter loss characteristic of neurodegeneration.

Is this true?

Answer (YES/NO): NO